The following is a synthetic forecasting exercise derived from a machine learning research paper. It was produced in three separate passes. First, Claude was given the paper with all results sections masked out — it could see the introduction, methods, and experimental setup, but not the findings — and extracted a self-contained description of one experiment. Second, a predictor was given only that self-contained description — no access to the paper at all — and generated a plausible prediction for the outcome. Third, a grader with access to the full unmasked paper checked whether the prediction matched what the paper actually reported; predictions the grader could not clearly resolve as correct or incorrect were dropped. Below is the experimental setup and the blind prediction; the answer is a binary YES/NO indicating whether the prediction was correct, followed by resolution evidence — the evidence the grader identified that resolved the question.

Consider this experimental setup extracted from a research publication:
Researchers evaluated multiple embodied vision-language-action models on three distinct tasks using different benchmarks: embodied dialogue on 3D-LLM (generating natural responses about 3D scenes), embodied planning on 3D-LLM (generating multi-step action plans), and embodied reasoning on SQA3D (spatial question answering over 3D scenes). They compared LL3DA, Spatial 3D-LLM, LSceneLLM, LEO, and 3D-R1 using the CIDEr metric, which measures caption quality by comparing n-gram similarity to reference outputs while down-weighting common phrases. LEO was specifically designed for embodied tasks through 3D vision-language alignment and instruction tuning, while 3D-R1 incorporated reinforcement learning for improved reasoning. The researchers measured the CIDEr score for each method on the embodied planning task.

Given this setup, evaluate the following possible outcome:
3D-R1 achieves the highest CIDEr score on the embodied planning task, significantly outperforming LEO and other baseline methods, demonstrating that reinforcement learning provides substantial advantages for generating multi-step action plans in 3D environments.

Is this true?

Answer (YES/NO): NO